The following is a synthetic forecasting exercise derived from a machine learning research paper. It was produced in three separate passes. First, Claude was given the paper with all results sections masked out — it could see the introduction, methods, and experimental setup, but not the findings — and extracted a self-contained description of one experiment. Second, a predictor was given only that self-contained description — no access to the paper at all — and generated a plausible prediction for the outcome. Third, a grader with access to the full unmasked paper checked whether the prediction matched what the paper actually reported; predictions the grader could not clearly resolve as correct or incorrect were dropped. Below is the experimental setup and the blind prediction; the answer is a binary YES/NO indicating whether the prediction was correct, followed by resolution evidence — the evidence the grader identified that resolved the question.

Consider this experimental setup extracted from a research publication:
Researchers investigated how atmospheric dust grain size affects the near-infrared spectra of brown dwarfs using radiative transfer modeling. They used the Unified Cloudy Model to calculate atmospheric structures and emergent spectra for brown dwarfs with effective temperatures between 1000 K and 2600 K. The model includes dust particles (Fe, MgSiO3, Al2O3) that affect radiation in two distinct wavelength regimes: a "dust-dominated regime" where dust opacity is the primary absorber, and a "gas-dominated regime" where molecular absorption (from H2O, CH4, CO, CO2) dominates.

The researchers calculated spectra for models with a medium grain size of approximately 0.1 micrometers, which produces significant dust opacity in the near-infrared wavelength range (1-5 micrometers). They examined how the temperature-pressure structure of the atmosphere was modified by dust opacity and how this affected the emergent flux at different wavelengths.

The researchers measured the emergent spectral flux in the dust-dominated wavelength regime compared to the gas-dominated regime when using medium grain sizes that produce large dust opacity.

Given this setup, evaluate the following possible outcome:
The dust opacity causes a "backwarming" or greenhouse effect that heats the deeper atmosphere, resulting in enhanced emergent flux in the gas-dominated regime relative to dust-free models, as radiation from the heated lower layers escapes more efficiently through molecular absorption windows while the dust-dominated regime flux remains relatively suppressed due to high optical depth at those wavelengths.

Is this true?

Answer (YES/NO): NO